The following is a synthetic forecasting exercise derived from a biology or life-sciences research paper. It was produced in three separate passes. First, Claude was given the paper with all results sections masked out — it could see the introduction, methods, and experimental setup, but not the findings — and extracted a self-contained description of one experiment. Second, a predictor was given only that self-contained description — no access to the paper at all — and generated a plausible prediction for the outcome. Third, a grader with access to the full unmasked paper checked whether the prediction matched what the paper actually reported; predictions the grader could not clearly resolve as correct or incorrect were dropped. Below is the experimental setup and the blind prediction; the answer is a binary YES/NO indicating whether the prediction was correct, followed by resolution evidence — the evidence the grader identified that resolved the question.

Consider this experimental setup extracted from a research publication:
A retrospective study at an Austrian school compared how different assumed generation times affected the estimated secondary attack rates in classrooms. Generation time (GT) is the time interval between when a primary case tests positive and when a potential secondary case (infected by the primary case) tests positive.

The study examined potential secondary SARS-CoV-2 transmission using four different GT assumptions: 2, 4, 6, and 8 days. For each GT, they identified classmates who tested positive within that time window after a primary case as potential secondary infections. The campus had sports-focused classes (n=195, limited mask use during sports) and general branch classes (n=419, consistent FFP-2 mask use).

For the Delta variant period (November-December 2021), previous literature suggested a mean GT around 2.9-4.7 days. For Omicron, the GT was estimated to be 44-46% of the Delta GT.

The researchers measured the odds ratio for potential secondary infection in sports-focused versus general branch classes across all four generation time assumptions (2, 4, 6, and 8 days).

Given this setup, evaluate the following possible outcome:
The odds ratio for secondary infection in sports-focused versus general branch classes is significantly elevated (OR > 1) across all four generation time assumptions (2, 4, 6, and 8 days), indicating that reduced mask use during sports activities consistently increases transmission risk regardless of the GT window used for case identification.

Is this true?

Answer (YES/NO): NO